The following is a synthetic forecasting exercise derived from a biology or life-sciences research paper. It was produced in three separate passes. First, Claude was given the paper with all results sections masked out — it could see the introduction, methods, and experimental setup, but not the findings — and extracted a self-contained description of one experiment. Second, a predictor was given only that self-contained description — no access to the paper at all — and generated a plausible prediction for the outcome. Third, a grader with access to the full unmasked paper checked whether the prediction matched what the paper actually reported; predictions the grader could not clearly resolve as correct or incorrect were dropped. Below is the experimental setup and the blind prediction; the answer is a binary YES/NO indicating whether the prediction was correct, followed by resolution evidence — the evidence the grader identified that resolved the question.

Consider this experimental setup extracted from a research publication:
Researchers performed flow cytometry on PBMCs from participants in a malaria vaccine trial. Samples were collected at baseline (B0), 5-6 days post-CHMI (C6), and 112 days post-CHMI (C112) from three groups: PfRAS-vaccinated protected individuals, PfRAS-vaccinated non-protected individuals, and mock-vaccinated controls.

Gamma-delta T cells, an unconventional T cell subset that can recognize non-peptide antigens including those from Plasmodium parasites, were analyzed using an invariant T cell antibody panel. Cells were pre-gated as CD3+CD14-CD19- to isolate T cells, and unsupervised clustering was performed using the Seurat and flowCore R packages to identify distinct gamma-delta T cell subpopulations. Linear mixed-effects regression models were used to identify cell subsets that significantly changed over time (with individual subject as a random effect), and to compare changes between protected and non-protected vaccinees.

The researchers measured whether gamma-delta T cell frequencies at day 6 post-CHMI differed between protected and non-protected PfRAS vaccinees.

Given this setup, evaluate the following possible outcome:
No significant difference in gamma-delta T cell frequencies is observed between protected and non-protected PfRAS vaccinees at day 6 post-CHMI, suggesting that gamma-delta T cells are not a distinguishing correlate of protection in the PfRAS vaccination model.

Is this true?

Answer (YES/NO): YES